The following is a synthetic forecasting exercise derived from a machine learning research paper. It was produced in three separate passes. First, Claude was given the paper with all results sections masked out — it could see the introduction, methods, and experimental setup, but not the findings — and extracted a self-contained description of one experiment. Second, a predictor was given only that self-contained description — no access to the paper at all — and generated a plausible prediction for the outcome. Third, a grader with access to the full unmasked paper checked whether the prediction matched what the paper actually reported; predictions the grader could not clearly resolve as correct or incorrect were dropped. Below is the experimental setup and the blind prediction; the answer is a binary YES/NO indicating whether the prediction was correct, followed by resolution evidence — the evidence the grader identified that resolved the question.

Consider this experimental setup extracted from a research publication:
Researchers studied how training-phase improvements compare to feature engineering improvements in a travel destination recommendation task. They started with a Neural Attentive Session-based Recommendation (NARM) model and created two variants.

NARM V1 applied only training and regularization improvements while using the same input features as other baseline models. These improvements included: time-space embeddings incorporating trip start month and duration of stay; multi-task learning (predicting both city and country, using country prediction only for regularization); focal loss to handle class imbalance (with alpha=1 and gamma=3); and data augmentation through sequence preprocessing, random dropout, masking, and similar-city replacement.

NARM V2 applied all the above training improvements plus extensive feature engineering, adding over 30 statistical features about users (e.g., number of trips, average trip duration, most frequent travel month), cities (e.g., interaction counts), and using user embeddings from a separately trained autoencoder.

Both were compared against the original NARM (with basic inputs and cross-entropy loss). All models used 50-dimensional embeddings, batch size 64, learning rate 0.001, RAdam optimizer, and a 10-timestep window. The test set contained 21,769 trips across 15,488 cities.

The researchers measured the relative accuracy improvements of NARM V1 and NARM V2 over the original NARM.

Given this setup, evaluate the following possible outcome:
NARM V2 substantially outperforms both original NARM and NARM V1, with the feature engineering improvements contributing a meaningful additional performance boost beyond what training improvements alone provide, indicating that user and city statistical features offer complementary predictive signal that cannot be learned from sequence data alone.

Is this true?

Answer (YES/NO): YES